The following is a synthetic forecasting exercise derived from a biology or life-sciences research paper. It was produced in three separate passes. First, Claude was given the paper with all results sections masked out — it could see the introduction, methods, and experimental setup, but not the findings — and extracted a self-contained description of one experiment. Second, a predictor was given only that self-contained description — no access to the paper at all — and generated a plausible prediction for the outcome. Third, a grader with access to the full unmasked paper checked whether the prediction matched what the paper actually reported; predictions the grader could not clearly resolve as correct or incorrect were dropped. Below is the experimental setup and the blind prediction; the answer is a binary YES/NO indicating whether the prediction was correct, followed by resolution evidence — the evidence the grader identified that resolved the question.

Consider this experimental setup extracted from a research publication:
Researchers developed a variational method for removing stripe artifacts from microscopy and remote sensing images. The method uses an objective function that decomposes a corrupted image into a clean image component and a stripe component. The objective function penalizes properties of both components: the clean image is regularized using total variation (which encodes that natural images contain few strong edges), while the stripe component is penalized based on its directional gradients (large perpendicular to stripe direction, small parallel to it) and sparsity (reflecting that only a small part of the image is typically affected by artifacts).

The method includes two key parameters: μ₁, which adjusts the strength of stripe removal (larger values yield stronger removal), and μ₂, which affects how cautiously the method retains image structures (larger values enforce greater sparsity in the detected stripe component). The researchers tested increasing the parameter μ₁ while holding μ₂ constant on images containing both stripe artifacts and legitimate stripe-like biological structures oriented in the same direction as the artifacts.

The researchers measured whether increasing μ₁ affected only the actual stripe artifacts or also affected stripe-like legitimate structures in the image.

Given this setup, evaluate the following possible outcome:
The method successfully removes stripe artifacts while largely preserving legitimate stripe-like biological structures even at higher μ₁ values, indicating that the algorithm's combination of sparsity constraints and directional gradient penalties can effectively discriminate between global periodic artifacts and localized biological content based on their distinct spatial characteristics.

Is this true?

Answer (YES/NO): NO